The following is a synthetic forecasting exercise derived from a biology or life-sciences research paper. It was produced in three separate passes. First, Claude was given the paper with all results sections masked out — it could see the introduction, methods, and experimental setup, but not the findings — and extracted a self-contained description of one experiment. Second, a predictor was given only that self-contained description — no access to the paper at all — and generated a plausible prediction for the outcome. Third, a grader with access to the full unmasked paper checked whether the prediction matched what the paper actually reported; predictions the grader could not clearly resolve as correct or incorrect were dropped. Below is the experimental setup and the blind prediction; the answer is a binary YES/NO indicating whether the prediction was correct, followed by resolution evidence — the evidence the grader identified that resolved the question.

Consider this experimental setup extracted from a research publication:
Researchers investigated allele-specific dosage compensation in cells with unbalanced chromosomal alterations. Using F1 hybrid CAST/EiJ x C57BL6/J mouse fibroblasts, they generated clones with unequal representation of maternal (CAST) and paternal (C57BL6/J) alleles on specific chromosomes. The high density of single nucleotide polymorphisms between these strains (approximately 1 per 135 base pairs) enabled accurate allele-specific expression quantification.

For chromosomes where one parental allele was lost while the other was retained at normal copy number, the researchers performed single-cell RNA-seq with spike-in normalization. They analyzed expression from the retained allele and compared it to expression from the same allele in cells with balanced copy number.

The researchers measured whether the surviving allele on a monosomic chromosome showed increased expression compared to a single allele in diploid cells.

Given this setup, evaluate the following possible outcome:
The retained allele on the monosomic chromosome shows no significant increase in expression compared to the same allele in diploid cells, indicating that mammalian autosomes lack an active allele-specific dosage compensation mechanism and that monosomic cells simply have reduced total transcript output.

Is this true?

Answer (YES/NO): NO